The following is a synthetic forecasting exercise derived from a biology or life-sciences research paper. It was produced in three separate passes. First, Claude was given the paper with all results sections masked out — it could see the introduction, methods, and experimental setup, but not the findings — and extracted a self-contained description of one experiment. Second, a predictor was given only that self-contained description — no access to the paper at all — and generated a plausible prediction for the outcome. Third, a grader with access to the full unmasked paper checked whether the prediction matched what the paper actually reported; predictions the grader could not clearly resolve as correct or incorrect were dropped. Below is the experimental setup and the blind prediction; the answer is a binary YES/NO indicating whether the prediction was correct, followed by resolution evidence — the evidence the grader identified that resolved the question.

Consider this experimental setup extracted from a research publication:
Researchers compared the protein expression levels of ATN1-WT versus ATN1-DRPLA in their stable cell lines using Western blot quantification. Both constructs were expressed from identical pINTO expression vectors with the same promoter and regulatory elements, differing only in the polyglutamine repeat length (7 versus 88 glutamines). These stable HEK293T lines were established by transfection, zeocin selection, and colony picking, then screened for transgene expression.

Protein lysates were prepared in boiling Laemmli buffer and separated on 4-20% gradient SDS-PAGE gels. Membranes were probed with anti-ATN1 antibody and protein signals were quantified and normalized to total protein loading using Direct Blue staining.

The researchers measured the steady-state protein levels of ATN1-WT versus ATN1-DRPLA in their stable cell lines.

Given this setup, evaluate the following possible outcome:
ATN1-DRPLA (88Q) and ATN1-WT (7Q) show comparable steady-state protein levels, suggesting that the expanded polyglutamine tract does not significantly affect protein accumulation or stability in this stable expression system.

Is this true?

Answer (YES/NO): NO